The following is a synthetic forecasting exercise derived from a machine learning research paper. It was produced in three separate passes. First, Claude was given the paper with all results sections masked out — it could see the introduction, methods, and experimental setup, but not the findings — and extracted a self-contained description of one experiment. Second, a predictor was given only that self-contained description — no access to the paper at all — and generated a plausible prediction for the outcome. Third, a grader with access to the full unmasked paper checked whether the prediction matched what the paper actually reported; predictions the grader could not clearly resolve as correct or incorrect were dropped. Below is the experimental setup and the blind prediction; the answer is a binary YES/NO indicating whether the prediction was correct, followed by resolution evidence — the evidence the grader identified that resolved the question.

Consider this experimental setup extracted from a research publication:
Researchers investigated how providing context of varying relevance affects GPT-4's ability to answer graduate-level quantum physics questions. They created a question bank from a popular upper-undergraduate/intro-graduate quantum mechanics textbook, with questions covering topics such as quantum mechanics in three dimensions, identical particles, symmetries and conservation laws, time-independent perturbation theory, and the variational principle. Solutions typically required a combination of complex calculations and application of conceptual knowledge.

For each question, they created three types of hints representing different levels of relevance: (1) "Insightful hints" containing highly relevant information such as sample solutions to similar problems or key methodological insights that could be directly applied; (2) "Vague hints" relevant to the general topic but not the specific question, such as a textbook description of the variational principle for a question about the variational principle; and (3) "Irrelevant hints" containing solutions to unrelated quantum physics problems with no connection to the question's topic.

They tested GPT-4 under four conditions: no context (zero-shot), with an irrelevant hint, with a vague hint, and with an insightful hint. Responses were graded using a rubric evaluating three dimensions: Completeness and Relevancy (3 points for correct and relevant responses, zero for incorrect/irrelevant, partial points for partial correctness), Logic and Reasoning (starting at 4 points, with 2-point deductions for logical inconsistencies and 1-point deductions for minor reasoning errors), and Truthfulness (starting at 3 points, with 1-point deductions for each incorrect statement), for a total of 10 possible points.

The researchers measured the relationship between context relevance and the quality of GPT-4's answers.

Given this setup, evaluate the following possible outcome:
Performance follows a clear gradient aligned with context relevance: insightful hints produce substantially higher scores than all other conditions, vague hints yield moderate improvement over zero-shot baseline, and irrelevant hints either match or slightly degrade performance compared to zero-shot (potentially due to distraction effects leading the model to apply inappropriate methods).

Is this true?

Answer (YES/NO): NO